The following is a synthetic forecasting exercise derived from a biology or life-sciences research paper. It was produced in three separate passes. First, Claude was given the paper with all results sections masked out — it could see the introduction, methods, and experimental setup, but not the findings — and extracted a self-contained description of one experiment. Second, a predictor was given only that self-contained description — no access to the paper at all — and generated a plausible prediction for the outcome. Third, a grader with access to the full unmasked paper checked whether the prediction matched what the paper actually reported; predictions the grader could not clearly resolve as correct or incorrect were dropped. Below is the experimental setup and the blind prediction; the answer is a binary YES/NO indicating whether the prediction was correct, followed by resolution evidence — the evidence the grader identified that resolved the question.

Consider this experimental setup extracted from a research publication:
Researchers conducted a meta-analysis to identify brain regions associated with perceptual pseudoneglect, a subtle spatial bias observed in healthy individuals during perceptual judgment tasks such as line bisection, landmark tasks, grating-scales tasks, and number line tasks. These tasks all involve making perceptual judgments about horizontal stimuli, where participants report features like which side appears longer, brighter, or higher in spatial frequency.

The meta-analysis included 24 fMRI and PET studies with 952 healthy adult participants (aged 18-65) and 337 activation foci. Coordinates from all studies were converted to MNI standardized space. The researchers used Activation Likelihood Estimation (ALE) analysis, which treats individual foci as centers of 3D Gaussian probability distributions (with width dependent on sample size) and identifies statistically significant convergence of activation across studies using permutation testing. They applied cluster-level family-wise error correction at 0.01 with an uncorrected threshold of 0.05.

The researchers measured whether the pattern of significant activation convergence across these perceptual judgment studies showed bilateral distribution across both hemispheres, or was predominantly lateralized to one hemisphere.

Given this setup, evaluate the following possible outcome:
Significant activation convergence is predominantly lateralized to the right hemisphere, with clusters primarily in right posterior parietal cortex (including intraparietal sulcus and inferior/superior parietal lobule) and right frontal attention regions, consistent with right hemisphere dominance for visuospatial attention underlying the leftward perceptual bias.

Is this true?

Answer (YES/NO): YES